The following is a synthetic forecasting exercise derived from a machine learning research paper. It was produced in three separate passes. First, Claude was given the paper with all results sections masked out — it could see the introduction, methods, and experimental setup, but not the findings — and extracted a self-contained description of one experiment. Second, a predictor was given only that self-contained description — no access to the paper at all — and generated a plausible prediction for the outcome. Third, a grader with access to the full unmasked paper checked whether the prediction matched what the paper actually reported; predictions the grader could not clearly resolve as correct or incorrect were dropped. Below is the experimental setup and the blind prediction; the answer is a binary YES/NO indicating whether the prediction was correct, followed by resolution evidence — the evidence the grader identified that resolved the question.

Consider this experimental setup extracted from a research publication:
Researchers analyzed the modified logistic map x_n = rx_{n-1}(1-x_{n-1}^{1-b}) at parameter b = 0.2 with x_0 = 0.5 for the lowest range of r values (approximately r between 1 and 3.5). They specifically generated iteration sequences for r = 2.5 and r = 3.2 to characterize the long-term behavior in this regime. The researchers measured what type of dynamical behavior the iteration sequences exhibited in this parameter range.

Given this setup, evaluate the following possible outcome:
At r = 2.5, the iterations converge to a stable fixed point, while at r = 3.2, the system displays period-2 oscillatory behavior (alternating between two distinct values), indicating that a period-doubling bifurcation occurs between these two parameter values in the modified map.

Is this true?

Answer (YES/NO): NO